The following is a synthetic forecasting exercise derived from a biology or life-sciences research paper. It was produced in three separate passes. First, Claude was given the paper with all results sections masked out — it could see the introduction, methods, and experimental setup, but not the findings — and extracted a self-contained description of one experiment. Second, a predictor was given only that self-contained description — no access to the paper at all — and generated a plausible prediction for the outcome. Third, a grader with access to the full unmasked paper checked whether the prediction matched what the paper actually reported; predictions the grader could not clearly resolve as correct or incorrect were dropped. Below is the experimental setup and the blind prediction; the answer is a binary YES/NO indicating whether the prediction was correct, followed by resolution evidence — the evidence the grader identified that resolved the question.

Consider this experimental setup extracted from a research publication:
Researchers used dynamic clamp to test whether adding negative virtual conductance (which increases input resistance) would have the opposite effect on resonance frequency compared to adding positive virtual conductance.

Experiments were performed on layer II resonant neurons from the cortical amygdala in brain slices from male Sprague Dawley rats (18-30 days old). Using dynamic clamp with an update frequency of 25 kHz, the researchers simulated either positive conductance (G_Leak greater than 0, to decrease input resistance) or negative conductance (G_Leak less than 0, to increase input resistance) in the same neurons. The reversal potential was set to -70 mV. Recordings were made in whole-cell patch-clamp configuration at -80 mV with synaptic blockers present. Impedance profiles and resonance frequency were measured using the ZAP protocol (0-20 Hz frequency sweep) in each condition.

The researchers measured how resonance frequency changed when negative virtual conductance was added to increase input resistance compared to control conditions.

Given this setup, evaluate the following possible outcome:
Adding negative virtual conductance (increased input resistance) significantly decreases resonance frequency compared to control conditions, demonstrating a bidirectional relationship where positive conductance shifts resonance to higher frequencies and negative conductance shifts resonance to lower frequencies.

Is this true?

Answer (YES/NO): YES